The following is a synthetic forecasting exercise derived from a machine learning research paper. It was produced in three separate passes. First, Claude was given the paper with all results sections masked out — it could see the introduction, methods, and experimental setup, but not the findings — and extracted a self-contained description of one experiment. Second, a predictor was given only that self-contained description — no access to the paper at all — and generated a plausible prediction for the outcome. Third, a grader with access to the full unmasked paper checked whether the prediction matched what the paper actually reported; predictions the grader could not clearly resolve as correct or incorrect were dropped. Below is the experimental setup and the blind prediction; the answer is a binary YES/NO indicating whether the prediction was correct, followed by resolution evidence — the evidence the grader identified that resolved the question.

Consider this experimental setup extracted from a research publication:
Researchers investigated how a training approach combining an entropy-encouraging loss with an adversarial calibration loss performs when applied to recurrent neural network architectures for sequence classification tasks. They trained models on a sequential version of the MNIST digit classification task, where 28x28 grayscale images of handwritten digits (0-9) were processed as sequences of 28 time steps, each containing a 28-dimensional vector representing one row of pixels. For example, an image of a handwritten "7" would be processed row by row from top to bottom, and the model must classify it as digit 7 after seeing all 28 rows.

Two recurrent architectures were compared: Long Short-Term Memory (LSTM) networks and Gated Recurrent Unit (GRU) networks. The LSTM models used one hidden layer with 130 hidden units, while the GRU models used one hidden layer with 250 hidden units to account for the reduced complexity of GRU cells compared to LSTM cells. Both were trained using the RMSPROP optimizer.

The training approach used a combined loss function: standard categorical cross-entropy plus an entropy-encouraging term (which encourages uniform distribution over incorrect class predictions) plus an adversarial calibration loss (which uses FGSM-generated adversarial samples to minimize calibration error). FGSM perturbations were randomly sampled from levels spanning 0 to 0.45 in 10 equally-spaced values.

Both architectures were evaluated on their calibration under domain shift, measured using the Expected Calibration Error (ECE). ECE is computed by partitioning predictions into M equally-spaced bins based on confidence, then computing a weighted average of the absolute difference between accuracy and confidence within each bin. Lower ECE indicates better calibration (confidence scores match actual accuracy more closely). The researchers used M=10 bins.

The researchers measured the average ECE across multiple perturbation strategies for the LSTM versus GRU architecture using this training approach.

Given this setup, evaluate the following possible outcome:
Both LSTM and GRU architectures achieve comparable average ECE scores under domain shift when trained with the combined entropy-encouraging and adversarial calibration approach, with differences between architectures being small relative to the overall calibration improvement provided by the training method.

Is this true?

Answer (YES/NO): YES